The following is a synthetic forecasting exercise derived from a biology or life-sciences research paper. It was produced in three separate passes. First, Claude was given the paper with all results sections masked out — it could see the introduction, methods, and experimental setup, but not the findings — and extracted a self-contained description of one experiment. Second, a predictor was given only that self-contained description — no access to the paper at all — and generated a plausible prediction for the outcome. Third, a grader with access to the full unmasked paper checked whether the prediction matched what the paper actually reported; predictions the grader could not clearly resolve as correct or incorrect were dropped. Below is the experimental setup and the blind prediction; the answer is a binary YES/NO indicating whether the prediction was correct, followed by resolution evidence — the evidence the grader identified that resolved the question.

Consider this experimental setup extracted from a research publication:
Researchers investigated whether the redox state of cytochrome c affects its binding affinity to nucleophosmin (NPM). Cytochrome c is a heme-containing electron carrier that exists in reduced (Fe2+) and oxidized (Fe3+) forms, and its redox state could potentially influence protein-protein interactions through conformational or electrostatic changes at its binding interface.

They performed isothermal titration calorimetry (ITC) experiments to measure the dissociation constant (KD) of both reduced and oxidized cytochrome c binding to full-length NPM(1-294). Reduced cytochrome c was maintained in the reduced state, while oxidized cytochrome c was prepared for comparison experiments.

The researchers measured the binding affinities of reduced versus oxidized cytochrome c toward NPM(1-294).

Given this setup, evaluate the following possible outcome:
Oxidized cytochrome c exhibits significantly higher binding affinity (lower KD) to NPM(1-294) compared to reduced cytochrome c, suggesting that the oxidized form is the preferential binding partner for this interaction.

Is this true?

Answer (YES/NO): NO